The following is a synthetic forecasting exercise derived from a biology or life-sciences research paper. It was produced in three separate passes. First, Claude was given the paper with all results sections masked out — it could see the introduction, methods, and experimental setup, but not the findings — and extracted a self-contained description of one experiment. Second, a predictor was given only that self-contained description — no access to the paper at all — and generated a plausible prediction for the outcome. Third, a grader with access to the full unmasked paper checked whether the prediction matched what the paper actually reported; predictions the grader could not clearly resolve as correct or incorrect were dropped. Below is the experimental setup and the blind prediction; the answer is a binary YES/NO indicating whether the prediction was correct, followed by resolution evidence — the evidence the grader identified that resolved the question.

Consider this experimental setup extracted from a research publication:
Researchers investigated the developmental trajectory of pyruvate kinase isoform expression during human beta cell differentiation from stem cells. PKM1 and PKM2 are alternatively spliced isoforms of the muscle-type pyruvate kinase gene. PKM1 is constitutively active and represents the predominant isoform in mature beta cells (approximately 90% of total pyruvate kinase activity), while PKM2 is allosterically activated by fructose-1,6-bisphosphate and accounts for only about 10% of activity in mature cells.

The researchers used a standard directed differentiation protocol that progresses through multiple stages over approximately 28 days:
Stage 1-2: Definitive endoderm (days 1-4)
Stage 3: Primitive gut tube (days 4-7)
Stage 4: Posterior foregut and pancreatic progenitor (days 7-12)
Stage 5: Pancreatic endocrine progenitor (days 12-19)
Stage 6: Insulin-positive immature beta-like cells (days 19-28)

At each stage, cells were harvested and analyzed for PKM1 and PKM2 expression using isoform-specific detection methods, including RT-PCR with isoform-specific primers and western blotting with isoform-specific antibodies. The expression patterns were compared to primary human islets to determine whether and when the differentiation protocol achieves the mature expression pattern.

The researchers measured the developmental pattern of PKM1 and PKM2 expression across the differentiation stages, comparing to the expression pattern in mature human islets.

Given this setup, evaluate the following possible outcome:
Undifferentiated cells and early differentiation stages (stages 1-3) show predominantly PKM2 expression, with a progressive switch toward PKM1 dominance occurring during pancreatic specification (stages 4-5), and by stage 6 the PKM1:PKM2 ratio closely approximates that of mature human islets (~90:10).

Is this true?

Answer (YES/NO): NO